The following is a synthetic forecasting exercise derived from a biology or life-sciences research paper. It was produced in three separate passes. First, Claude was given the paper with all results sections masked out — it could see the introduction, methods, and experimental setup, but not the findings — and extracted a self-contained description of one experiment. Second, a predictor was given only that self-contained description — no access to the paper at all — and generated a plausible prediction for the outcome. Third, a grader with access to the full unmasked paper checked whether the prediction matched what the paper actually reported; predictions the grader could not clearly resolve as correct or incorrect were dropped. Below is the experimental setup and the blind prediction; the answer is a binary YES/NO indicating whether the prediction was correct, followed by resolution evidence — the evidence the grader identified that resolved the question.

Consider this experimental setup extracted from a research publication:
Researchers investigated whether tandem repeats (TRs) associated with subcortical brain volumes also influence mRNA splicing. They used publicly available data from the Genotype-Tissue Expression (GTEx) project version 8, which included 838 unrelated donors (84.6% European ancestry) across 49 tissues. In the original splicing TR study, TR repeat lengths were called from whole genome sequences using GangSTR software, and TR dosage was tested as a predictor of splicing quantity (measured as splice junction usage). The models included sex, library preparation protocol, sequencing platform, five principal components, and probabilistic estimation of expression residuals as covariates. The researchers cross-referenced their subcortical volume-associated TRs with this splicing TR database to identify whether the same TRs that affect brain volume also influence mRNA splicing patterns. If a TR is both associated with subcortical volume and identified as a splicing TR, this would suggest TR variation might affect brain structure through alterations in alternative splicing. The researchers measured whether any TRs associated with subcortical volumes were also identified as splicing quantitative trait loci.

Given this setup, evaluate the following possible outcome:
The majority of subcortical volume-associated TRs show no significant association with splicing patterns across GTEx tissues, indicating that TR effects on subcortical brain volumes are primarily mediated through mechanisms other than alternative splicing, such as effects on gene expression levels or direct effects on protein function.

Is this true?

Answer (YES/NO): NO